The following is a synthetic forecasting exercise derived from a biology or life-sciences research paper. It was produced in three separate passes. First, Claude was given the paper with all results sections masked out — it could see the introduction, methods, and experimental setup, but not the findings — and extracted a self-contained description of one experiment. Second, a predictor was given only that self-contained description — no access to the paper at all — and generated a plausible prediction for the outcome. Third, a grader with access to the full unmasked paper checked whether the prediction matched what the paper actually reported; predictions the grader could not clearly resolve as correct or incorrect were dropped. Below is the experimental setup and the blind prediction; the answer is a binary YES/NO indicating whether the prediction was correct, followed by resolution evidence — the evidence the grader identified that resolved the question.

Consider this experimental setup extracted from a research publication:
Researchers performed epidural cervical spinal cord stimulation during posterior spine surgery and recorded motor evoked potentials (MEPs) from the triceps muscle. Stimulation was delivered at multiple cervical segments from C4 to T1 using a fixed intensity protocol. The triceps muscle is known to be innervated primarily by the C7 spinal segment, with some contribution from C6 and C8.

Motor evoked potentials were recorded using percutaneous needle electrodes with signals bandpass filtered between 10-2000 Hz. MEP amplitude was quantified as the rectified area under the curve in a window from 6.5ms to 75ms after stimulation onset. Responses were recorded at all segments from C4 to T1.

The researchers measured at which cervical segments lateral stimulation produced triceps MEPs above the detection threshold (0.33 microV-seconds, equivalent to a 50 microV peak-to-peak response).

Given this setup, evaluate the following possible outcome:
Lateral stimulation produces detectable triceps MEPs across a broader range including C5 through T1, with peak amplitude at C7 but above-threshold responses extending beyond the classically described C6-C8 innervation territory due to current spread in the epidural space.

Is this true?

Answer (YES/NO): NO